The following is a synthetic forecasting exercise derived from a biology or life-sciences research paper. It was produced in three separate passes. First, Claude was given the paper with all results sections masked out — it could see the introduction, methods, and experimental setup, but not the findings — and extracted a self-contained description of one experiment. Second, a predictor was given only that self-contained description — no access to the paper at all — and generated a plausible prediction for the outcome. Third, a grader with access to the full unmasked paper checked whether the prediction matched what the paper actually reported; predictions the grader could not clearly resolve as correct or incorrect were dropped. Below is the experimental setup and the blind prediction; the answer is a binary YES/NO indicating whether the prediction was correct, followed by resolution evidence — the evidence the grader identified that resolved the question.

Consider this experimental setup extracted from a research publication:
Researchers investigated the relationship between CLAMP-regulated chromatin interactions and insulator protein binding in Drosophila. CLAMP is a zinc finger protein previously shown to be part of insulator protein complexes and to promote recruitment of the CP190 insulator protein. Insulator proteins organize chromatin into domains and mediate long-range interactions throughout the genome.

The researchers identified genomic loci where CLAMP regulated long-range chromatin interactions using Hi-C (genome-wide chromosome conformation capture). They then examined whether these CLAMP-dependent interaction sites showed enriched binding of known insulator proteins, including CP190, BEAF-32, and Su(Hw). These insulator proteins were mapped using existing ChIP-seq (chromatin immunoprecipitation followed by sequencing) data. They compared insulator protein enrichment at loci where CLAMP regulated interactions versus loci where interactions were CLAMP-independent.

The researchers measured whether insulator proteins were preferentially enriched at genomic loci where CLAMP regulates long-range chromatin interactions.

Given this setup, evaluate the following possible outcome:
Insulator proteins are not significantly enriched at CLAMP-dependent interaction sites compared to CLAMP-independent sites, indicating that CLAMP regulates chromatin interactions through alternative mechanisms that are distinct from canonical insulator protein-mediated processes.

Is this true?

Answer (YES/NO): NO